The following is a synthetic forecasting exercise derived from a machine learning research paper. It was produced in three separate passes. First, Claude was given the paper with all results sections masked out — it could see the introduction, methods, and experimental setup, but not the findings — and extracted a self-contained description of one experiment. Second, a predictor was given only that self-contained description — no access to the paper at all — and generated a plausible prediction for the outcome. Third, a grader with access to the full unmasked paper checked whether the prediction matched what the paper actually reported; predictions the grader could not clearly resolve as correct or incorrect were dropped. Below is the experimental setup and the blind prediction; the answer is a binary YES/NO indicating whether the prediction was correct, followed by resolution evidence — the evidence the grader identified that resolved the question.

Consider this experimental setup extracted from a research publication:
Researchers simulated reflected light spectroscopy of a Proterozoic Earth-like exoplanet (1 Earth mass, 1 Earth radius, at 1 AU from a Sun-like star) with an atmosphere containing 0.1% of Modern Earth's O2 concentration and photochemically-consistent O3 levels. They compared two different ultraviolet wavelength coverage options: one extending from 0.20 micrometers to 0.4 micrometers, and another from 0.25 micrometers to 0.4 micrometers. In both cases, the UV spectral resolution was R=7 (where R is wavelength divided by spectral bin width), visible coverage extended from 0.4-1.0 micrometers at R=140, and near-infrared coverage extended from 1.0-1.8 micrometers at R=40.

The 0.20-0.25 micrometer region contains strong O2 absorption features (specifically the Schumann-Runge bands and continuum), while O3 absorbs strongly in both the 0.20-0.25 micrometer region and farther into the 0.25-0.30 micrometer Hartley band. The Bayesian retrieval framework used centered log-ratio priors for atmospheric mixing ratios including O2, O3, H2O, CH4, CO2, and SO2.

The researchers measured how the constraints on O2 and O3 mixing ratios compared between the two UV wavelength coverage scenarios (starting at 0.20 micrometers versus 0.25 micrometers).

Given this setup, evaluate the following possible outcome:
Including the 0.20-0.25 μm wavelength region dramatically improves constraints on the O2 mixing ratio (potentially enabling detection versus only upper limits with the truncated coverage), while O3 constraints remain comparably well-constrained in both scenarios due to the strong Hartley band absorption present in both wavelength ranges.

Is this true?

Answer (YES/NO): NO